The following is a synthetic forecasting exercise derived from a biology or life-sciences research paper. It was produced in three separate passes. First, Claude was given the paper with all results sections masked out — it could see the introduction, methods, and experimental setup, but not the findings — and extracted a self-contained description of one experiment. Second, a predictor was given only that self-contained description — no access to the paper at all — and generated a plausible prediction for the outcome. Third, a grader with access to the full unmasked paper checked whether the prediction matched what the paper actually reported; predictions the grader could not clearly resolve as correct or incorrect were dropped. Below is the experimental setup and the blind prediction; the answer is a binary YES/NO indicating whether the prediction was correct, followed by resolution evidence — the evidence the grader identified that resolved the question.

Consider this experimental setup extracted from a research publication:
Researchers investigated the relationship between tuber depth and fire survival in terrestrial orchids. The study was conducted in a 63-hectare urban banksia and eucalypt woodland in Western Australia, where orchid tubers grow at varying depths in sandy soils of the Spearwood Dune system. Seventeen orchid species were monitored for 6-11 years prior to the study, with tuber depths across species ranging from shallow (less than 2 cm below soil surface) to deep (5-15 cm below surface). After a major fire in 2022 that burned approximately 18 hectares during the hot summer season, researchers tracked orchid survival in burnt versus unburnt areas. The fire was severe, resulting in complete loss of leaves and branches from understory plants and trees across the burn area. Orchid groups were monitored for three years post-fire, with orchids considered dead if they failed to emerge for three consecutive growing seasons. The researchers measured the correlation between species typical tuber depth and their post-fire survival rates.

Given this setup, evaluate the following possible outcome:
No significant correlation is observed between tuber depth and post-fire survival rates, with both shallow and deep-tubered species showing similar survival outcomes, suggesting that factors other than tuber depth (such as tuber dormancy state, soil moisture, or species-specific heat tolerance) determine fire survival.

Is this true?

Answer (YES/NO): NO